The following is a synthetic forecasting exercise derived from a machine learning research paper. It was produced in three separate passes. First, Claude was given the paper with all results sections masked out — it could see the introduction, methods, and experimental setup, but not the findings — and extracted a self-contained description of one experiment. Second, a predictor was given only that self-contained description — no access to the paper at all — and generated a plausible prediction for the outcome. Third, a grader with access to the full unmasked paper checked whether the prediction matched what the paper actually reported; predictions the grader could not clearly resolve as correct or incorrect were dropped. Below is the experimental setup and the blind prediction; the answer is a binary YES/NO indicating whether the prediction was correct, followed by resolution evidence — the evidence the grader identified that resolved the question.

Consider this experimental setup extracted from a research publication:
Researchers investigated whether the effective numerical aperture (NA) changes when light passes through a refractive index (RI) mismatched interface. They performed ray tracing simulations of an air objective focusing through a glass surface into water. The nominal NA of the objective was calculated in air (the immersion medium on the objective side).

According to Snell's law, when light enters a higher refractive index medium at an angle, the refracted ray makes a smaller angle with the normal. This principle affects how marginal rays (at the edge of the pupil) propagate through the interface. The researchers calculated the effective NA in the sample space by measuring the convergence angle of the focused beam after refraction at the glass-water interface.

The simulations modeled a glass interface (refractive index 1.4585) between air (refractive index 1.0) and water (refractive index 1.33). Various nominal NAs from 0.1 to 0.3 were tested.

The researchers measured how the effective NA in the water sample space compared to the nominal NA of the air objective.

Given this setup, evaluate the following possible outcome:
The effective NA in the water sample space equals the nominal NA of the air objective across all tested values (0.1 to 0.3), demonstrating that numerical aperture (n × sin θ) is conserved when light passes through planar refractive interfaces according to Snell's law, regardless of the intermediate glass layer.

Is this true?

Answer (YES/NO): NO